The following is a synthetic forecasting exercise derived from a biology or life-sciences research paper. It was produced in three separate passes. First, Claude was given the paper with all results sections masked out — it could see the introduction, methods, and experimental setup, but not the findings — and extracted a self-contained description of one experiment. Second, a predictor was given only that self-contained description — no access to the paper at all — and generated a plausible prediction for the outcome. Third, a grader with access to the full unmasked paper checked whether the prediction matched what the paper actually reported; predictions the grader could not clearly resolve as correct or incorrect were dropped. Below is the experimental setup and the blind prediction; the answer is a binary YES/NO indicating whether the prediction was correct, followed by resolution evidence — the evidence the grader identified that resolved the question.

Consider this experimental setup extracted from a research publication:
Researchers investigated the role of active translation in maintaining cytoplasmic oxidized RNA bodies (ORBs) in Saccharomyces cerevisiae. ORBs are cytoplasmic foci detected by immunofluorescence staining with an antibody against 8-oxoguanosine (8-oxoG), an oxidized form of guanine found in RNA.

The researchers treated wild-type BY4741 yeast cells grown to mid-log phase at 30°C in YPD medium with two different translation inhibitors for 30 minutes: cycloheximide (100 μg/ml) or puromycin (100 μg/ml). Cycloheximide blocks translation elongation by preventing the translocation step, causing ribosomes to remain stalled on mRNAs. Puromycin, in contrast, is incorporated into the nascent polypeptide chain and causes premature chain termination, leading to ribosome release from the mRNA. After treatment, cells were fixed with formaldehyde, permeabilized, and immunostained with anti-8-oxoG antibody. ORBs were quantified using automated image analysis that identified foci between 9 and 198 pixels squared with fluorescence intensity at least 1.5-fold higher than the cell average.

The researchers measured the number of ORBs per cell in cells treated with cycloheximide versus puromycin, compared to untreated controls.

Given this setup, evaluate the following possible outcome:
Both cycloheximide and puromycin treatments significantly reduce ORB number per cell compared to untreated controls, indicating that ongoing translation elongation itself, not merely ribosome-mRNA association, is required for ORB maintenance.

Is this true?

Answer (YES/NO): YES